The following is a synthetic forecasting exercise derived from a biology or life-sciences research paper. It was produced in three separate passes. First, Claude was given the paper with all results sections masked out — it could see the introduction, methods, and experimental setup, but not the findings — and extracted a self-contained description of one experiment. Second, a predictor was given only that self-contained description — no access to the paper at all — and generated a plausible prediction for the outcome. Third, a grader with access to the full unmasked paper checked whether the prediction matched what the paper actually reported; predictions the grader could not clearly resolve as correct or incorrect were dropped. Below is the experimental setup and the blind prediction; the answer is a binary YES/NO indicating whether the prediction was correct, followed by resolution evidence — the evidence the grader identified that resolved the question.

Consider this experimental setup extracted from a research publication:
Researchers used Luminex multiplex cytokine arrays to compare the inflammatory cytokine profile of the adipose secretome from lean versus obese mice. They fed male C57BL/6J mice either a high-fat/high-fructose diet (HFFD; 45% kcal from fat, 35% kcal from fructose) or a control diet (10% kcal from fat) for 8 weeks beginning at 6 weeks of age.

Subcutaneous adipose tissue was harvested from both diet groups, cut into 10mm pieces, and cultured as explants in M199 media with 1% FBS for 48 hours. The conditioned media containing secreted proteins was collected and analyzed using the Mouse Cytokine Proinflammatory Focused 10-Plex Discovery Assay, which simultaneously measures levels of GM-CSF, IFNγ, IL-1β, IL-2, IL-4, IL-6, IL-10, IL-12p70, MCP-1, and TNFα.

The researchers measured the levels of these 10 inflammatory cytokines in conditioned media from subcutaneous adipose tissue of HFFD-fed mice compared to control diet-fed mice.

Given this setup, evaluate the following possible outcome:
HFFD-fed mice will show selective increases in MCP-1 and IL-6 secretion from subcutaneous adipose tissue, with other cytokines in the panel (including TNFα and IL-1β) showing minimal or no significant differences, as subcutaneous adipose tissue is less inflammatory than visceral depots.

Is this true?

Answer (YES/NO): NO